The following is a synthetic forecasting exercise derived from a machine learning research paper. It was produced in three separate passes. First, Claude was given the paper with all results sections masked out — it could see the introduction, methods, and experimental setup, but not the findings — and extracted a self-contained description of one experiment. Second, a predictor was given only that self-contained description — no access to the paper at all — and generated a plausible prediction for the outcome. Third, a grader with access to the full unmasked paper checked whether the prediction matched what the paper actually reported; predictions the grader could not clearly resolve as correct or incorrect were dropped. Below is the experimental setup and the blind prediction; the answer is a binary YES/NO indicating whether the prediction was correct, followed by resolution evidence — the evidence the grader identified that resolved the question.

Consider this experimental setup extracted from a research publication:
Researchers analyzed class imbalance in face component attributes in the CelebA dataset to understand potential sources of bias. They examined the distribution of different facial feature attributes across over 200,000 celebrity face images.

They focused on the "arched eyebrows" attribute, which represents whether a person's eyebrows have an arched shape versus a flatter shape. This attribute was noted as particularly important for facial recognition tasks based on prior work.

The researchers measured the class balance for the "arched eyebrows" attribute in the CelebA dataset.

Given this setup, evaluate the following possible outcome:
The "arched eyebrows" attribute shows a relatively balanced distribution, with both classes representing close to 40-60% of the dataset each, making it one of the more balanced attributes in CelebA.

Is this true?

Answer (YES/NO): NO